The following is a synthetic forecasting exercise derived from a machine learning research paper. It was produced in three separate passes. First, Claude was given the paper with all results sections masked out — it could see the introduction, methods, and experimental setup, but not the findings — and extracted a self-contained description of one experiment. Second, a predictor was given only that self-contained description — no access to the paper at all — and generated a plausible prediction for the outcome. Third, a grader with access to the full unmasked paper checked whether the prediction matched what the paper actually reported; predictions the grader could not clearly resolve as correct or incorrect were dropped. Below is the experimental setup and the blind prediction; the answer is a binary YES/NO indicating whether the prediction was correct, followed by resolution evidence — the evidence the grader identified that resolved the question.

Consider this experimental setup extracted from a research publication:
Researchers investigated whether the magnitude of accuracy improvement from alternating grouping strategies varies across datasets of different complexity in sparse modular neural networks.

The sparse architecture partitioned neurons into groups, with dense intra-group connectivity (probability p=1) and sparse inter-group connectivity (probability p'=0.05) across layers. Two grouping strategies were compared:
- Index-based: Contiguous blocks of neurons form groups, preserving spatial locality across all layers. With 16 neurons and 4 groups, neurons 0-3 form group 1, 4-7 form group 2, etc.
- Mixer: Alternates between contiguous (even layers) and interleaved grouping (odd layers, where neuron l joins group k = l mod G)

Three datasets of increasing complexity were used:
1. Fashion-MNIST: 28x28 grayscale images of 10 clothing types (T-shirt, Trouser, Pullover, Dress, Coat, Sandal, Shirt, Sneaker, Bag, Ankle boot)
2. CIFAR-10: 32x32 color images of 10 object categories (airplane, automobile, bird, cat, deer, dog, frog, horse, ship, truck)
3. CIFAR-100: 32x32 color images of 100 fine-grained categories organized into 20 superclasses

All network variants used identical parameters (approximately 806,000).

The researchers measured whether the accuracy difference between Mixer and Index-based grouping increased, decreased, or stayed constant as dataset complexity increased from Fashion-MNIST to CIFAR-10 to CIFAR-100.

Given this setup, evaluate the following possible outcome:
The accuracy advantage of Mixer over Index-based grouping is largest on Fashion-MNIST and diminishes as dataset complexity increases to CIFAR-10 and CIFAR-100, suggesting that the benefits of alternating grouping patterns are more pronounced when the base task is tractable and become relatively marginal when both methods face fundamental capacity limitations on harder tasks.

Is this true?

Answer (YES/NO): YES